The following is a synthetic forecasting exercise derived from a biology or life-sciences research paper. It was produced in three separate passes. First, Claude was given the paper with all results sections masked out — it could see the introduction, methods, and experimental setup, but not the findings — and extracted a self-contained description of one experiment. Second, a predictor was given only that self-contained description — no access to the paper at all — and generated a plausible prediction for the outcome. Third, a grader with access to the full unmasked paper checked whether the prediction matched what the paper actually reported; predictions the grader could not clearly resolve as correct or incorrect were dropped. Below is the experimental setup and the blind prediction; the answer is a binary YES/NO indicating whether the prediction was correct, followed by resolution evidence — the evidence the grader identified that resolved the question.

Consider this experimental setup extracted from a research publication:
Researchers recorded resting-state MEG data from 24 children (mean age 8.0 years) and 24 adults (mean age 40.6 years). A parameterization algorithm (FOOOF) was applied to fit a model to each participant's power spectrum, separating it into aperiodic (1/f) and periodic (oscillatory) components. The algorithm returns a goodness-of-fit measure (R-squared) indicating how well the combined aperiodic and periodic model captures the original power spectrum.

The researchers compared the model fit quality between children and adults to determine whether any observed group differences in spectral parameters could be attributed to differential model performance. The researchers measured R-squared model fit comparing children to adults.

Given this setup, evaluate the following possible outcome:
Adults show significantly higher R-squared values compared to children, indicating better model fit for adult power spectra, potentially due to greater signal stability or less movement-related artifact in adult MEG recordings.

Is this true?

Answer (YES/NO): NO